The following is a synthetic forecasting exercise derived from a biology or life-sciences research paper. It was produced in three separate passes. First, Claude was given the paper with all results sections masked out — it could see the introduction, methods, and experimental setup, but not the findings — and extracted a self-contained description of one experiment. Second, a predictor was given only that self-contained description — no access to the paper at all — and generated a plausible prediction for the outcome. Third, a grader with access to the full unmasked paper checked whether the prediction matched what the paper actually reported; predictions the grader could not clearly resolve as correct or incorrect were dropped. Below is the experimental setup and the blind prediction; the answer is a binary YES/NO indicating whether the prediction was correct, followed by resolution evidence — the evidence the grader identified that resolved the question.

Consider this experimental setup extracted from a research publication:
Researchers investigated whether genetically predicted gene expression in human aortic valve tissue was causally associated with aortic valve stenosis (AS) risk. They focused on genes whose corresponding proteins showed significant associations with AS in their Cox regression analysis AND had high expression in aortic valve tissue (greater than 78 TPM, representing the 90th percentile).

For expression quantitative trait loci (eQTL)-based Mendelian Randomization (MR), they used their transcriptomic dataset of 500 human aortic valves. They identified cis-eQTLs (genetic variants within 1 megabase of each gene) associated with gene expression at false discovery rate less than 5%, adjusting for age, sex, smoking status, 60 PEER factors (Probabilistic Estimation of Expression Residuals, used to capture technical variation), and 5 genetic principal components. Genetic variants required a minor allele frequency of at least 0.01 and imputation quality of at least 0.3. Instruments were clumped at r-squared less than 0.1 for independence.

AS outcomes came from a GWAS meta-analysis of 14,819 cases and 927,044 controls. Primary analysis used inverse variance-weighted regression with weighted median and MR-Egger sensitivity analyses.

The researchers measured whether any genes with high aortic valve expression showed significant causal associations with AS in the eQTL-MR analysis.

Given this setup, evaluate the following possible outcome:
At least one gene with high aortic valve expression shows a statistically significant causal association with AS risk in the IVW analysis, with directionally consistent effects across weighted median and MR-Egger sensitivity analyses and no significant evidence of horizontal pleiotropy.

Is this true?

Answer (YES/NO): YES